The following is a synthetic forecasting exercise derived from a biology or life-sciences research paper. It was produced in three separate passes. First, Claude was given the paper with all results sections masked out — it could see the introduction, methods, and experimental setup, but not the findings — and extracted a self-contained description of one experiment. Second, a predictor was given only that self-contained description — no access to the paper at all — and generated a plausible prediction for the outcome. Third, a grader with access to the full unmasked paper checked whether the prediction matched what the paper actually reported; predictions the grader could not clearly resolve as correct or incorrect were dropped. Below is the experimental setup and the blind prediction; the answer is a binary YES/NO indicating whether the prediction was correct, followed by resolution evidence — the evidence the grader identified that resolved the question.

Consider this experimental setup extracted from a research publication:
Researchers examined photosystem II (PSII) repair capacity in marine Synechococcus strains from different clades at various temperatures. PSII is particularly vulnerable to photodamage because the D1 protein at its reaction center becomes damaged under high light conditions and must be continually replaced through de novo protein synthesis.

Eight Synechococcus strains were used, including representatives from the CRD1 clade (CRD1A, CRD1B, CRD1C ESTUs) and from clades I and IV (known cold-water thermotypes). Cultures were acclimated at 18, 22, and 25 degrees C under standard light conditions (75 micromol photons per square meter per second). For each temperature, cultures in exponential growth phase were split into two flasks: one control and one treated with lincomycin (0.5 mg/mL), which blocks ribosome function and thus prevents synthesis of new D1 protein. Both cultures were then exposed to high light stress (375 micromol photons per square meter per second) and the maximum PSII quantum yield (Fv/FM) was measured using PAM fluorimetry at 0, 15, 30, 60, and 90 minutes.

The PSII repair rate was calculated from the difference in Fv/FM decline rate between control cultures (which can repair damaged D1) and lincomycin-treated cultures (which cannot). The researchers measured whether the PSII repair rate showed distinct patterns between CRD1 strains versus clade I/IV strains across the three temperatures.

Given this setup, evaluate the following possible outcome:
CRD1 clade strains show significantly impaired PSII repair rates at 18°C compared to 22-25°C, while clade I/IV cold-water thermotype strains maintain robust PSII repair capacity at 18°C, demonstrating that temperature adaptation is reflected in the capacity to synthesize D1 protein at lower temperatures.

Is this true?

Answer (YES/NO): NO